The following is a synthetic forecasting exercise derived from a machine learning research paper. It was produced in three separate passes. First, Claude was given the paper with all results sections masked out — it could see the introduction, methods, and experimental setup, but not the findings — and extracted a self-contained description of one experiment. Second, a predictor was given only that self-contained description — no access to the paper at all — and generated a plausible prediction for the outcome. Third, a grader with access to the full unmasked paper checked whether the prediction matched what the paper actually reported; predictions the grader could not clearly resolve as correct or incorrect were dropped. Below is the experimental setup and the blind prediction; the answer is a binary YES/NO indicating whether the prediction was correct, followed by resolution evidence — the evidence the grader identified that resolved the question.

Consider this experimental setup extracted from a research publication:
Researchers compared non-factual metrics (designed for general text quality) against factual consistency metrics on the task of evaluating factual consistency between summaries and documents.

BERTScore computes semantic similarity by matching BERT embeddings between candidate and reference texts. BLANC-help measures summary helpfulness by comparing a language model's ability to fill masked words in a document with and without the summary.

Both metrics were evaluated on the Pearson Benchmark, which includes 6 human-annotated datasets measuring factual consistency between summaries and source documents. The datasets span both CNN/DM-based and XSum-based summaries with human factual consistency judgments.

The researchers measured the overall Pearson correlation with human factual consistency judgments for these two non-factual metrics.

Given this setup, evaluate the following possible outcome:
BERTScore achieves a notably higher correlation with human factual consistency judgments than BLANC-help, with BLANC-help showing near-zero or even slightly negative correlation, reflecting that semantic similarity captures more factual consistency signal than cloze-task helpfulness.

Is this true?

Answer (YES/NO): NO